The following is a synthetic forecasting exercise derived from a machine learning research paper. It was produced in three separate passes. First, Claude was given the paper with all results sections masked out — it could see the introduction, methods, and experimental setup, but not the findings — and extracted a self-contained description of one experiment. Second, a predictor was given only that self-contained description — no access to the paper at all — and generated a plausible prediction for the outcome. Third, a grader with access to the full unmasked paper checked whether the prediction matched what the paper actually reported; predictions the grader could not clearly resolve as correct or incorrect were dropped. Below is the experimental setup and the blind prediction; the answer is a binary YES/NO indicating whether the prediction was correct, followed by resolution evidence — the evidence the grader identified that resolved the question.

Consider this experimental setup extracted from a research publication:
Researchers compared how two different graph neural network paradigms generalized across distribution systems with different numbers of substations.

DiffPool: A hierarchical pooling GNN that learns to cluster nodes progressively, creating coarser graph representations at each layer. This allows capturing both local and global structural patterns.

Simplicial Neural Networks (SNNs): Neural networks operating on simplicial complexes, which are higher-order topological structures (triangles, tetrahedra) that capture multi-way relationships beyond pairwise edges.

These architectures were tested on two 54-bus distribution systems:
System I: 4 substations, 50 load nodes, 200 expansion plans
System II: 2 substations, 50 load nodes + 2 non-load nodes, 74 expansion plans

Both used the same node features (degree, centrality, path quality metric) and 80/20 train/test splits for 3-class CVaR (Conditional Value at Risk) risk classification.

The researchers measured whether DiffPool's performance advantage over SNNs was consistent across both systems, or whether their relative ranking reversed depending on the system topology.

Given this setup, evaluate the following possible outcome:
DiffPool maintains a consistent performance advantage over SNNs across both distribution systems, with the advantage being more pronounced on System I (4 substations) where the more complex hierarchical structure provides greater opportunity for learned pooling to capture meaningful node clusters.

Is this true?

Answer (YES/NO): YES